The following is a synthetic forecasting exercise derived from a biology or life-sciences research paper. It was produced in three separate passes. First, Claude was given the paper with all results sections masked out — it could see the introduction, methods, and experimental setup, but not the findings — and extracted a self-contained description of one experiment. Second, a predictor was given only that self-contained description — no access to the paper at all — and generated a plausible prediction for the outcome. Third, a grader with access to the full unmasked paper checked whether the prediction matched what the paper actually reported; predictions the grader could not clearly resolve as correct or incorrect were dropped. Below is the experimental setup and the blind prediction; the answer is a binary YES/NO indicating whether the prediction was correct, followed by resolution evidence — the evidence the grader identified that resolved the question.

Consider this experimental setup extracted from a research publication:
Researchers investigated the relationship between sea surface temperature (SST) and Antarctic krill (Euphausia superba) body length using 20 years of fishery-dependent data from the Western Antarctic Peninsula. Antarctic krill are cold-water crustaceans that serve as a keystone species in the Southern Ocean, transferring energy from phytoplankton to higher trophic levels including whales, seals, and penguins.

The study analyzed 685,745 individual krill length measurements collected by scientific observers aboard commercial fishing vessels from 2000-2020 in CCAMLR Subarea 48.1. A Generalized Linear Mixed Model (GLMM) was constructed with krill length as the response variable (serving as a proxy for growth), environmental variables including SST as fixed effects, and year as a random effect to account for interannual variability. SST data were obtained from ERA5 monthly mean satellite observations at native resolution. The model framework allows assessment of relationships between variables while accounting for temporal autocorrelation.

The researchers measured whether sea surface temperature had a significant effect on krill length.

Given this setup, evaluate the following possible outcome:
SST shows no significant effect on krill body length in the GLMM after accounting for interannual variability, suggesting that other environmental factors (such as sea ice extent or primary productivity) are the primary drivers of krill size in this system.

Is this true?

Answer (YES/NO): NO